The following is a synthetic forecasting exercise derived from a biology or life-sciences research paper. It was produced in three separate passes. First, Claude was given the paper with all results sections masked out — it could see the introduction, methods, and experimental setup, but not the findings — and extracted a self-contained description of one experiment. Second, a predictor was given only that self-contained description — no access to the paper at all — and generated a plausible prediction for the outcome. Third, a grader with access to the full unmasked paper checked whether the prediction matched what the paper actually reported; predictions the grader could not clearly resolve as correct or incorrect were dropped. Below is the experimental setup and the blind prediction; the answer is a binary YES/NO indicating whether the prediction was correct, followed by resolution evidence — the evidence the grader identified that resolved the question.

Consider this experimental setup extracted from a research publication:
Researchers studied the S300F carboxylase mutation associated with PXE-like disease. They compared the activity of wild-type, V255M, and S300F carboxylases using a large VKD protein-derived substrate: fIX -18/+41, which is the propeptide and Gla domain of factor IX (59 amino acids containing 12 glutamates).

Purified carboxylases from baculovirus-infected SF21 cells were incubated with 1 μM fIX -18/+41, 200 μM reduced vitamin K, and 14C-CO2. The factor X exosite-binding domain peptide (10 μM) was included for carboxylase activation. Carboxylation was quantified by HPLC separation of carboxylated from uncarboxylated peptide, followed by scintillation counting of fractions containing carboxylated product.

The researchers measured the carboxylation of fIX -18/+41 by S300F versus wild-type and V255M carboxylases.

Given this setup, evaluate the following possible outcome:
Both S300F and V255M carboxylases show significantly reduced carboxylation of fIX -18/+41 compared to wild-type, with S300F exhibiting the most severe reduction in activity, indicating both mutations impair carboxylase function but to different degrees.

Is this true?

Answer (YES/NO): NO